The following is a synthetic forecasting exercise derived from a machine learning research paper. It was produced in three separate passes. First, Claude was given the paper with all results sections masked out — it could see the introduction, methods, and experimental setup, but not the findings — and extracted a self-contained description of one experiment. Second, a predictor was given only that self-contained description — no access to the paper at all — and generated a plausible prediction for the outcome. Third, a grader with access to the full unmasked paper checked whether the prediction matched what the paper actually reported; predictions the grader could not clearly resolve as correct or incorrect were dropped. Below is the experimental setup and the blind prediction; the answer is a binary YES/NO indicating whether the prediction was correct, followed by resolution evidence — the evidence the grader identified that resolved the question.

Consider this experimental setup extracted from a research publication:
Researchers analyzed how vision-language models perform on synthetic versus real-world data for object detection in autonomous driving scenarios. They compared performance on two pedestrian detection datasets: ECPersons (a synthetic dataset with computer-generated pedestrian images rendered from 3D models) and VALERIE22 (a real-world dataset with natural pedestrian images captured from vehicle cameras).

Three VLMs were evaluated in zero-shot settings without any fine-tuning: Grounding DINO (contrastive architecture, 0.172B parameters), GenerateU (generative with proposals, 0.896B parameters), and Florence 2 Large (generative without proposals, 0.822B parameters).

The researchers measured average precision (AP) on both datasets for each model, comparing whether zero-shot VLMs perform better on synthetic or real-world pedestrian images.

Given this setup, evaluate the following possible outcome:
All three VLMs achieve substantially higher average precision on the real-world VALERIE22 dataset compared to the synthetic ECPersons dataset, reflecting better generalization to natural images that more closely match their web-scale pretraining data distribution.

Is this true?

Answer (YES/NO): NO